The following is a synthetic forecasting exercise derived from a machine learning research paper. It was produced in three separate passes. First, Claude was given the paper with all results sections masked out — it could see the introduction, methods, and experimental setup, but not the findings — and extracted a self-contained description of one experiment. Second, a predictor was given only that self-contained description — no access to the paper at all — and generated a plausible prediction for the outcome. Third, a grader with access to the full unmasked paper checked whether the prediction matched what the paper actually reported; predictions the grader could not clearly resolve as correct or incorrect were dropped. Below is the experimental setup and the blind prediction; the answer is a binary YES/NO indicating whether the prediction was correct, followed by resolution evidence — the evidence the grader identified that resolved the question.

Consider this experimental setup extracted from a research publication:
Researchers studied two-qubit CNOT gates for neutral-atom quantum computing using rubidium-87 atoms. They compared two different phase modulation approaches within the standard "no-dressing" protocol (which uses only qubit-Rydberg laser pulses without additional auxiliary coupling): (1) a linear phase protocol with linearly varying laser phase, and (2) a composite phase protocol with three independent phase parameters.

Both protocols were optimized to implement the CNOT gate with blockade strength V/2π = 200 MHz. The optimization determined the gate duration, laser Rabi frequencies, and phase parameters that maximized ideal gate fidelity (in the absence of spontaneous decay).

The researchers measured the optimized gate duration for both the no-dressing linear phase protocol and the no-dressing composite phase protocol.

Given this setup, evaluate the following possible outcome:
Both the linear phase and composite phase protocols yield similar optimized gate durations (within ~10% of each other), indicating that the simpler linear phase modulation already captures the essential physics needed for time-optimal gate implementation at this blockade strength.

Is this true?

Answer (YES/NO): NO